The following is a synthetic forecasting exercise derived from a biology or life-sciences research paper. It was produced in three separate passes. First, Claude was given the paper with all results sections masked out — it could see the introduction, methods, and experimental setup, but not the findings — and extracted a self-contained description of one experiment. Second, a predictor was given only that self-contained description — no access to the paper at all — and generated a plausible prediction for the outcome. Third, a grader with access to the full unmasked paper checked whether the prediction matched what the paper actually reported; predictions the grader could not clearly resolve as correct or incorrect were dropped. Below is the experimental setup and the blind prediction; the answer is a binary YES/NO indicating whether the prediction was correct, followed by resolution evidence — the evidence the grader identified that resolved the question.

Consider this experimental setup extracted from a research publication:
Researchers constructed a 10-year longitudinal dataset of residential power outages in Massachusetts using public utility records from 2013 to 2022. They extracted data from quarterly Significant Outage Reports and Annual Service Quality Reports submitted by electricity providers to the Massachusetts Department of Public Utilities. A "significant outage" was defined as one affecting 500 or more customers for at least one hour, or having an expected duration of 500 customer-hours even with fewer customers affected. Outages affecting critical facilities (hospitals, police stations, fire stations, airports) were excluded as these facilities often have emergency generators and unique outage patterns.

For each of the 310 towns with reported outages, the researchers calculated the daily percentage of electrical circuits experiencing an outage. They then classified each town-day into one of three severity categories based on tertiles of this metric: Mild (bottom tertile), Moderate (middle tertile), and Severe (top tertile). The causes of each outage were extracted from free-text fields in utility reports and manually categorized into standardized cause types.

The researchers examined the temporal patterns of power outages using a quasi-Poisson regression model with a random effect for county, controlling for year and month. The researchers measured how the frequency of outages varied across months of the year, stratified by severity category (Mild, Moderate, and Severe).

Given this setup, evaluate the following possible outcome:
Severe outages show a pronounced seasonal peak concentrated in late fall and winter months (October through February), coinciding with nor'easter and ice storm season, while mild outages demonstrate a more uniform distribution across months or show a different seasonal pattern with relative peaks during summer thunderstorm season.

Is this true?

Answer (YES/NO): NO